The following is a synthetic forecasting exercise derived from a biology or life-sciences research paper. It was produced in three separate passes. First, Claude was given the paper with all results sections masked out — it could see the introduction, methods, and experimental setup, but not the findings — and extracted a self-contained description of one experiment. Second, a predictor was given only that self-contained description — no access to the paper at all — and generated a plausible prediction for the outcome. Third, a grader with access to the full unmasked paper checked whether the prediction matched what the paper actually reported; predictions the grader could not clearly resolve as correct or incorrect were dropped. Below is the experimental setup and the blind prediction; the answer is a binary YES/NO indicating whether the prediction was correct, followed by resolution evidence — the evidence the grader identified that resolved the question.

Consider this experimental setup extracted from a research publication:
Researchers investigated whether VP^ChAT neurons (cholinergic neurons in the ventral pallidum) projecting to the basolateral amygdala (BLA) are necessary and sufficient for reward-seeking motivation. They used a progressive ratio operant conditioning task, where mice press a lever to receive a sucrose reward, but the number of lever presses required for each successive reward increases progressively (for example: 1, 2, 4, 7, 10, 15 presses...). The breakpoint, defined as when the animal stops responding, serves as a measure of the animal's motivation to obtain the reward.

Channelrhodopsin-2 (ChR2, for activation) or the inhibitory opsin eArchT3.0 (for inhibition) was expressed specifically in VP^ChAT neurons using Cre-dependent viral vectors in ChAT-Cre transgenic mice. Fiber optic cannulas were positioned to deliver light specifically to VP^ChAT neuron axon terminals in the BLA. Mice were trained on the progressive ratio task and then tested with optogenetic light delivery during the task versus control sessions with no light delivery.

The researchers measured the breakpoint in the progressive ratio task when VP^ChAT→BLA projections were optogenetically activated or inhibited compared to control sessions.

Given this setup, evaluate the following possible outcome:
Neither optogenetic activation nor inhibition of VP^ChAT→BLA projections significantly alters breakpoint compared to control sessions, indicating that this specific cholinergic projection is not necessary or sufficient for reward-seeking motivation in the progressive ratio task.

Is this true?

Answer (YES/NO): NO